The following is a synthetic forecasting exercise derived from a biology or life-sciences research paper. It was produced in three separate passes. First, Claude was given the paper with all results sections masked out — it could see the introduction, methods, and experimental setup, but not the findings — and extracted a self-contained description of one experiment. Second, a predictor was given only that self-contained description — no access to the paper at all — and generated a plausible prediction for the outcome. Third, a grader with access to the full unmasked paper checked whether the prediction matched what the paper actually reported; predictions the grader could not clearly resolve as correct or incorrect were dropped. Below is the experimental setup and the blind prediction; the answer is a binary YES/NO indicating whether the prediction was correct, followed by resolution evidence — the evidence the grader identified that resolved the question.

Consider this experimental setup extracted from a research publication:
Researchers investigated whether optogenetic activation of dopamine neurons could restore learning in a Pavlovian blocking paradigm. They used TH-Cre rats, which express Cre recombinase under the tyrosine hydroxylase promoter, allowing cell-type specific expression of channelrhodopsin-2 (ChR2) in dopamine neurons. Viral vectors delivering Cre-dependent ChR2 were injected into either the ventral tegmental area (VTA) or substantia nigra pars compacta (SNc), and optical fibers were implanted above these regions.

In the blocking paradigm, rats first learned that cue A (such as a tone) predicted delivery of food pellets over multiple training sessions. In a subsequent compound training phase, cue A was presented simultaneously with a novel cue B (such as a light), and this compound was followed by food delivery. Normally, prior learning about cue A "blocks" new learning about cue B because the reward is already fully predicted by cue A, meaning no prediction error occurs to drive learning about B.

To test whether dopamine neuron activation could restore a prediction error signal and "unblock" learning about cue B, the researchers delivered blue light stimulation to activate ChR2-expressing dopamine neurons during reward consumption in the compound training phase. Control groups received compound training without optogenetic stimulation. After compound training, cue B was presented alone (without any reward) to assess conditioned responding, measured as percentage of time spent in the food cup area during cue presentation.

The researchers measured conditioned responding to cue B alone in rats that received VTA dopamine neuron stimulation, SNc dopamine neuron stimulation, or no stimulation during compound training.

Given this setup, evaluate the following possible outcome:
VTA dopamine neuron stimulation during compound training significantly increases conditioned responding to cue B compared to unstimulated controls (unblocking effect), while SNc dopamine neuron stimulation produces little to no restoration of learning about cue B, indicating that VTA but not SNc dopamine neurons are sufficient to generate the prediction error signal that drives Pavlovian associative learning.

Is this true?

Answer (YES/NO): YES